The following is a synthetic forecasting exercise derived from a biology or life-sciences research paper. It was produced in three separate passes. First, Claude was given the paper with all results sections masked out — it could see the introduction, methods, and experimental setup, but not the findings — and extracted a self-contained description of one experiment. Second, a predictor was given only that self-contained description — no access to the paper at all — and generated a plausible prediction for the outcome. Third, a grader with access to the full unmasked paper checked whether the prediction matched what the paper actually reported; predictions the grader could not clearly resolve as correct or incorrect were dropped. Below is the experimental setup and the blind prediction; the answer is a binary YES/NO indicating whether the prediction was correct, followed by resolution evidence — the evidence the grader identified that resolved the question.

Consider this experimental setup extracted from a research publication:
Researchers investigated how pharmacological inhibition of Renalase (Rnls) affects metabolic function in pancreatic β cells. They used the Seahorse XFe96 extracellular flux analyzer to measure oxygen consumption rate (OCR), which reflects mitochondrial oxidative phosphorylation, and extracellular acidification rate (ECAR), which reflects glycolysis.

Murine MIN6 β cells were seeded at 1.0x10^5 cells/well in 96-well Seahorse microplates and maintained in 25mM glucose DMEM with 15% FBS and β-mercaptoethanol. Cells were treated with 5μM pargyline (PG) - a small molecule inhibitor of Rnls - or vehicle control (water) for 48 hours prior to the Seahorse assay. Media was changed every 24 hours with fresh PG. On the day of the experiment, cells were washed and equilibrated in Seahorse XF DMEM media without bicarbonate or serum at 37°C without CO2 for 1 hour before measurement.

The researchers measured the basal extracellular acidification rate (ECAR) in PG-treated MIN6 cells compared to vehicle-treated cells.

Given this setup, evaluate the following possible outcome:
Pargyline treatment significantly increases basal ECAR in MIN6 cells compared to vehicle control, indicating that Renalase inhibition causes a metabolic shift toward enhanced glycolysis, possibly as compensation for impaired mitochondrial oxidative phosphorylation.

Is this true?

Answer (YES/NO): NO